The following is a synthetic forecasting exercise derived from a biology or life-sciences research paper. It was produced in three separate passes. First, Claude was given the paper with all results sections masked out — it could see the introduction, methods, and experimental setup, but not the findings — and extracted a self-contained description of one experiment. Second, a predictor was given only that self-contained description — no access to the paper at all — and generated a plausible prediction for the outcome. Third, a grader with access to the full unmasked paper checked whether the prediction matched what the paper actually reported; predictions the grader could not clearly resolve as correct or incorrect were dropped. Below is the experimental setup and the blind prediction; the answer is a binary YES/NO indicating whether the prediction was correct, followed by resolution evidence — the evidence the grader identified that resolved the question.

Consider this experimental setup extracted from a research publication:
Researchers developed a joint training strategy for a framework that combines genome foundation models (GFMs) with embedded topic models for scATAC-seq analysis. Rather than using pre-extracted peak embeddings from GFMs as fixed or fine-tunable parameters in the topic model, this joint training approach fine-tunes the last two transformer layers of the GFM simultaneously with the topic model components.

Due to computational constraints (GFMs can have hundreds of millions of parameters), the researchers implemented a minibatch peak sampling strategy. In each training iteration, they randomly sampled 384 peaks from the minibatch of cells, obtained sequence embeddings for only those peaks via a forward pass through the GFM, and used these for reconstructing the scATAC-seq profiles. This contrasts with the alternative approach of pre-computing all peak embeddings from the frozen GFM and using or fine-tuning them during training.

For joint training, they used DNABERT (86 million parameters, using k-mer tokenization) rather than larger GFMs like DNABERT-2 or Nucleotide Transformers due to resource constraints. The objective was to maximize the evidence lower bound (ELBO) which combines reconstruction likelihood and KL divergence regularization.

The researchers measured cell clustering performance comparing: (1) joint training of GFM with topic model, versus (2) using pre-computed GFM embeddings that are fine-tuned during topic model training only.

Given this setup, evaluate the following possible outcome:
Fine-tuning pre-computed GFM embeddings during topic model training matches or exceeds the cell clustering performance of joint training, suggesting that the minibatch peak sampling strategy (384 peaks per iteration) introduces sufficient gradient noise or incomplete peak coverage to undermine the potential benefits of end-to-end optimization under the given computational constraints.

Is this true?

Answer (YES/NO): NO